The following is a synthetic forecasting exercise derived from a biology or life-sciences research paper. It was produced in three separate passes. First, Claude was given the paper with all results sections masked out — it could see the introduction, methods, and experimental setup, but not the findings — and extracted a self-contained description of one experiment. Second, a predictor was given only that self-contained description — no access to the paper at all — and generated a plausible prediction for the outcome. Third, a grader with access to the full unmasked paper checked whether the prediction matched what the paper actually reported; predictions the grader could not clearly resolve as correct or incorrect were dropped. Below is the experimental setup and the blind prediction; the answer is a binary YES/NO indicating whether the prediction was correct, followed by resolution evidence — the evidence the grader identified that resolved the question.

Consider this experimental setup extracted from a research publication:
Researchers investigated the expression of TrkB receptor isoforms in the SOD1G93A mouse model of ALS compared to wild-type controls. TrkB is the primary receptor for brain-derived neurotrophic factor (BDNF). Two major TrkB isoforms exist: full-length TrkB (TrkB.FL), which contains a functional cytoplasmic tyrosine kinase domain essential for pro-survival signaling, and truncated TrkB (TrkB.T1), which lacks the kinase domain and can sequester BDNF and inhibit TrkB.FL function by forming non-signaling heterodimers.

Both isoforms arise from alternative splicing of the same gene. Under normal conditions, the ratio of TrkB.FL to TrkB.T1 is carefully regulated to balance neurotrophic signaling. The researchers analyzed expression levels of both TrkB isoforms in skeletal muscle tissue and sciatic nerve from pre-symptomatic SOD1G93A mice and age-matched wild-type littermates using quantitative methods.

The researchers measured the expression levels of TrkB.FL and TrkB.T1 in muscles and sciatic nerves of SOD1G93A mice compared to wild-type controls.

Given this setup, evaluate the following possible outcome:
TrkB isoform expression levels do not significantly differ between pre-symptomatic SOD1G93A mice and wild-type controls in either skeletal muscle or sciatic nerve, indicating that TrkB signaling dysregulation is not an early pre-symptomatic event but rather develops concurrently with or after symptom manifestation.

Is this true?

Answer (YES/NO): NO